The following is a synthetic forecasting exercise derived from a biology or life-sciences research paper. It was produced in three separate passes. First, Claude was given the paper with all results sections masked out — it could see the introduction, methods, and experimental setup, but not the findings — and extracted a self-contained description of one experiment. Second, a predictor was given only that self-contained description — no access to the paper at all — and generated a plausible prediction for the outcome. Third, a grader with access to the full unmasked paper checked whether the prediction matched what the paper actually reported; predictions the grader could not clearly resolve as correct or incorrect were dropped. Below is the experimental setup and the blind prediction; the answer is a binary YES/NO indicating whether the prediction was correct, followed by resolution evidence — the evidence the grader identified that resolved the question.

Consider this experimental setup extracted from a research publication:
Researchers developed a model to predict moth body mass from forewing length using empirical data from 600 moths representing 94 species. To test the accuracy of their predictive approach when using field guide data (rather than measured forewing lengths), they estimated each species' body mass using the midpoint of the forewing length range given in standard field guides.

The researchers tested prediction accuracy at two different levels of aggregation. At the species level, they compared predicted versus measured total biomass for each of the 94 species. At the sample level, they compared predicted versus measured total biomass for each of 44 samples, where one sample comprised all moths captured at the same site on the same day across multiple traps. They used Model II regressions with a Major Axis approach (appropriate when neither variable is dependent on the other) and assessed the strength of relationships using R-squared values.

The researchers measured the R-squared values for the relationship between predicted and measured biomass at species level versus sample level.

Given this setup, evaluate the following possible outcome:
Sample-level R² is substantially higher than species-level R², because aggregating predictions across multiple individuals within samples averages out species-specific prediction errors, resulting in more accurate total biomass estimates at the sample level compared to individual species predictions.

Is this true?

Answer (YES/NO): NO